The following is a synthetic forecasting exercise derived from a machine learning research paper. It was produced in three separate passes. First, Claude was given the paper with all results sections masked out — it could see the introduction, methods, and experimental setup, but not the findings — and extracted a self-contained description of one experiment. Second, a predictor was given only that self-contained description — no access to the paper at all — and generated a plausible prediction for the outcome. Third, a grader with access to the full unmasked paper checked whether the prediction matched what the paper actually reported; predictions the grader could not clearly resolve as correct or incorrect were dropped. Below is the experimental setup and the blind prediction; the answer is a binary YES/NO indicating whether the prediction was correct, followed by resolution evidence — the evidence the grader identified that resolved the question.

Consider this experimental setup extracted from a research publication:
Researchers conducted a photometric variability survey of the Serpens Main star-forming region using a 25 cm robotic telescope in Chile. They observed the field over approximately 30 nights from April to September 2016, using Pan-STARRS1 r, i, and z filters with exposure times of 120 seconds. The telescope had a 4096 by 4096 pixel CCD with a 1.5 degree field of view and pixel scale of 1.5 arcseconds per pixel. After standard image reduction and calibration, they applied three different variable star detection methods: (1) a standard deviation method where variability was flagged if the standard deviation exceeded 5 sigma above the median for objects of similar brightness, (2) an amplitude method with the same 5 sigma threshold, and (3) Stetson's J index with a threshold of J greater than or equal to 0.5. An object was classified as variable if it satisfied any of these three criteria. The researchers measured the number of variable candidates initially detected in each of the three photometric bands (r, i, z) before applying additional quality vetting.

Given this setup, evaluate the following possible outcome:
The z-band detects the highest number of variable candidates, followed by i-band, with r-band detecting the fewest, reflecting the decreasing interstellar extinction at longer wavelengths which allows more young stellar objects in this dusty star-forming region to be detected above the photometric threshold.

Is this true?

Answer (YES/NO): NO